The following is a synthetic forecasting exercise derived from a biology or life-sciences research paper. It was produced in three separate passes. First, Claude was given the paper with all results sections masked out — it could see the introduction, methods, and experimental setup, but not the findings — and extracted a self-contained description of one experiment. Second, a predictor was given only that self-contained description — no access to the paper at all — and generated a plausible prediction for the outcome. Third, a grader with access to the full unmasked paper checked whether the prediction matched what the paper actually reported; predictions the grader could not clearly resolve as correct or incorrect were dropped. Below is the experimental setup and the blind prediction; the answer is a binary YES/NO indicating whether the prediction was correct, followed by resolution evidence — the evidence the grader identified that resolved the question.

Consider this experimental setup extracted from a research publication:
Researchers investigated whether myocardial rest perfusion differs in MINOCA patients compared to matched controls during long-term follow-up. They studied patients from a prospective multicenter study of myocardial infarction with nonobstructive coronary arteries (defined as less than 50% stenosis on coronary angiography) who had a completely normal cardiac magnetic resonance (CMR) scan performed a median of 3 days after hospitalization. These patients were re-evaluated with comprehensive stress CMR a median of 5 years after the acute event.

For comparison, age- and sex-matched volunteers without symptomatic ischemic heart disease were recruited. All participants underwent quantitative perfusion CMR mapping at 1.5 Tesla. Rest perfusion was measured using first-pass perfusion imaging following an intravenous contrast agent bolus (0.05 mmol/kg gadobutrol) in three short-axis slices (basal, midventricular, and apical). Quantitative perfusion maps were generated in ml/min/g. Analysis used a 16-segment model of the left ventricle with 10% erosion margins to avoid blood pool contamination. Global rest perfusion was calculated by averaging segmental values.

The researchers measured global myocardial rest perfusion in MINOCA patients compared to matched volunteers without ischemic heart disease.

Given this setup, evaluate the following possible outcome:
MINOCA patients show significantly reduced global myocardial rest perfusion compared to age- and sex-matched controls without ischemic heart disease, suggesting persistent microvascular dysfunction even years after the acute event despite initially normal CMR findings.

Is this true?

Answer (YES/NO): NO